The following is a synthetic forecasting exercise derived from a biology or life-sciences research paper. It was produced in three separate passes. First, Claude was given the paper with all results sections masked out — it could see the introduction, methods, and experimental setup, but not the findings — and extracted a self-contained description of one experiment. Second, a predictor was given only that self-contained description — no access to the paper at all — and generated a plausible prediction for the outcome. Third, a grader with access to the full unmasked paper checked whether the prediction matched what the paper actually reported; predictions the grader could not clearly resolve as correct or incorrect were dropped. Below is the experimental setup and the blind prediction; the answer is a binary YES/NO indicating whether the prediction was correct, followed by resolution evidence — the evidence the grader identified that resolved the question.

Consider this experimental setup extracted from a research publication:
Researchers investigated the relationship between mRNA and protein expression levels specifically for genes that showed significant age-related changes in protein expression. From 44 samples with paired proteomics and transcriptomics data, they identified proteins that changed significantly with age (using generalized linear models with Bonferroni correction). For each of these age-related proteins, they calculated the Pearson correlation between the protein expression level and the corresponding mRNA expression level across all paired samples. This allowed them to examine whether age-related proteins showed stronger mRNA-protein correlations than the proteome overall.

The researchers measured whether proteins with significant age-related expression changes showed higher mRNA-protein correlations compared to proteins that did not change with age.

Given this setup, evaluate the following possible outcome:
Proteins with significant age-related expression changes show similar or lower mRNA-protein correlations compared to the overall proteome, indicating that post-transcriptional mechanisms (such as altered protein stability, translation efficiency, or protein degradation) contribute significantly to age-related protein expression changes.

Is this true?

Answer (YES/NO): NO